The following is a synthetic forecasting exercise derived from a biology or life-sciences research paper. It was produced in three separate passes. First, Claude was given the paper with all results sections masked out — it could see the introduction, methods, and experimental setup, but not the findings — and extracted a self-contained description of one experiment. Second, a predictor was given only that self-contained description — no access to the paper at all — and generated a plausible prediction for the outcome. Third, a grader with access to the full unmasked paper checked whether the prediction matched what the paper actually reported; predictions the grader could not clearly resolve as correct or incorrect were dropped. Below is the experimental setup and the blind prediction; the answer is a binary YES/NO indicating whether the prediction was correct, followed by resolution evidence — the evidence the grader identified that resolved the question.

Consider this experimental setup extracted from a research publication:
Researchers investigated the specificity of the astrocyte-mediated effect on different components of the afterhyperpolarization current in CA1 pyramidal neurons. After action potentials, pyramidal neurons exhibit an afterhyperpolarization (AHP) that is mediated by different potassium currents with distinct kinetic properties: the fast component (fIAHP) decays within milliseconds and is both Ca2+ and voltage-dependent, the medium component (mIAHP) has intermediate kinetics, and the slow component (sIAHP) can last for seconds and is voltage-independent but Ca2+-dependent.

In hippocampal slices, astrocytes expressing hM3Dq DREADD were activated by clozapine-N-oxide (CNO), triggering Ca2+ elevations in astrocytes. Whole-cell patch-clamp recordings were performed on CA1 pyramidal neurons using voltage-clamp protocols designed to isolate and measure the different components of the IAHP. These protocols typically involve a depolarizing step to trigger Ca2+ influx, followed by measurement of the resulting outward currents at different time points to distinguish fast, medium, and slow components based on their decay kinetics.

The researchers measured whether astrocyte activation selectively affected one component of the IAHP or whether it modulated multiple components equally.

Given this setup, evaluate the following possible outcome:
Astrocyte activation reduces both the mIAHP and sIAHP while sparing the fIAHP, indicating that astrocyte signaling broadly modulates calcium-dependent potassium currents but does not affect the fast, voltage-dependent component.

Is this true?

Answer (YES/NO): NO